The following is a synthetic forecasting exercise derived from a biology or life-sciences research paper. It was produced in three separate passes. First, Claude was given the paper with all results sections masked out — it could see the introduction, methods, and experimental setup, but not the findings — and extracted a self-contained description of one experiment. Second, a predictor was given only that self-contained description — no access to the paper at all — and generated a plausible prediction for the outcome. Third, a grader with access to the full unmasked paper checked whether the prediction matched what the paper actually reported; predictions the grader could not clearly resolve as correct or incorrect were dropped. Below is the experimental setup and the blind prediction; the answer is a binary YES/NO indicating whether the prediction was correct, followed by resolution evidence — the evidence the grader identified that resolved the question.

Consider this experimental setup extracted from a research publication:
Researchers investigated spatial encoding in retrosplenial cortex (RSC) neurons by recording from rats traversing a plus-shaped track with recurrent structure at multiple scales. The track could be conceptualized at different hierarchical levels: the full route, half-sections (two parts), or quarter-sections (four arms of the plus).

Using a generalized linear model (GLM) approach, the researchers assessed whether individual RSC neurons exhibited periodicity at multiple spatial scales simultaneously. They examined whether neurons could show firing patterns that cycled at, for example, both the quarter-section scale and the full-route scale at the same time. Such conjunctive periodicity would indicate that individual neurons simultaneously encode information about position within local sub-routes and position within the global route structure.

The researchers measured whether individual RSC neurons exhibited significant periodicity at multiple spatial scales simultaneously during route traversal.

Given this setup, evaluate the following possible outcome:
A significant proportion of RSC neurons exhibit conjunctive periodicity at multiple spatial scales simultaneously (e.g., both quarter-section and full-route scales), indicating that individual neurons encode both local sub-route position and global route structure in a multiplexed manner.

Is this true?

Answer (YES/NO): YES